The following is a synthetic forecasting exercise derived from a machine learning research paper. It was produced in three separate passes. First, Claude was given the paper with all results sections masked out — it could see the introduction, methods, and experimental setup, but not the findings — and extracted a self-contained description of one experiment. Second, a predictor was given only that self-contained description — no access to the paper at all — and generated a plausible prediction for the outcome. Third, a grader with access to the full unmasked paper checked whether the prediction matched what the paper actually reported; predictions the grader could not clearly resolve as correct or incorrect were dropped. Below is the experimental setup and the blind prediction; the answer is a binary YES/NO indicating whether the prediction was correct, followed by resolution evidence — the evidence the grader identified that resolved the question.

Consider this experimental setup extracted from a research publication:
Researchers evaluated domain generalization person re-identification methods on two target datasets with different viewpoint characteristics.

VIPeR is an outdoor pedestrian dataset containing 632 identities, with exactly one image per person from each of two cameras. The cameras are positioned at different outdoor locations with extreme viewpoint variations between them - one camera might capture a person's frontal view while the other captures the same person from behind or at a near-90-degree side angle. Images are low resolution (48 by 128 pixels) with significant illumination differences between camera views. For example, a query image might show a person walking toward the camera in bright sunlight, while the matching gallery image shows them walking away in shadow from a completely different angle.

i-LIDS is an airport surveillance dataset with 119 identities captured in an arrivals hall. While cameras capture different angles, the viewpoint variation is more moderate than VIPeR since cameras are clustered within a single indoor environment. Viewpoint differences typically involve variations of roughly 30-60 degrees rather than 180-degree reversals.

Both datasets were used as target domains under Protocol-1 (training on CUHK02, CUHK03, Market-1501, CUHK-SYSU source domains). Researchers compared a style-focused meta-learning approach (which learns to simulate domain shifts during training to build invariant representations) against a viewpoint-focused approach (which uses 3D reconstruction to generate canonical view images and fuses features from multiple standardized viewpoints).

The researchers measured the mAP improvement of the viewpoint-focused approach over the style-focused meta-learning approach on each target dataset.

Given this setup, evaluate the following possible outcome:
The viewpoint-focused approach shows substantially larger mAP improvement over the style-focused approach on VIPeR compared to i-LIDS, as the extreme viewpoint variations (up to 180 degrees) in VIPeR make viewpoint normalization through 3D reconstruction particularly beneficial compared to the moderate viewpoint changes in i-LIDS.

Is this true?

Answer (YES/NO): YES